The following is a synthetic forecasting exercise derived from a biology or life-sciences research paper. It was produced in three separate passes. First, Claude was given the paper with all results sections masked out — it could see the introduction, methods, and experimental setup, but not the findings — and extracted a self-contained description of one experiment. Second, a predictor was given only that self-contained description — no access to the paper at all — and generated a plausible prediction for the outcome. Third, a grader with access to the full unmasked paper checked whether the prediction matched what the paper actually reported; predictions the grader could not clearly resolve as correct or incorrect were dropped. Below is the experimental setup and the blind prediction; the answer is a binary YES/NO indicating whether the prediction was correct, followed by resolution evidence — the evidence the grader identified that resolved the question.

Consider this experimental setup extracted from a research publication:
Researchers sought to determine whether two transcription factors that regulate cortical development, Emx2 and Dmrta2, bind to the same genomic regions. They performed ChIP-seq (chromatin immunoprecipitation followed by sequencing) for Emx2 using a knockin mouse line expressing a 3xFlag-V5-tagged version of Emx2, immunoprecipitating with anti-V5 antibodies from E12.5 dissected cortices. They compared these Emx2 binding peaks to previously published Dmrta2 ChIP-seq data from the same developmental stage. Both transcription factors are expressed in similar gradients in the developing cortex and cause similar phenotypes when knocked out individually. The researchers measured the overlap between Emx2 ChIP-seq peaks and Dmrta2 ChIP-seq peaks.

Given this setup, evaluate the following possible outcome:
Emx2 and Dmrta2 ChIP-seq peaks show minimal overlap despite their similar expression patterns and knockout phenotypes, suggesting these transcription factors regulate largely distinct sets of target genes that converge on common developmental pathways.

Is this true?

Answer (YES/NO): YES